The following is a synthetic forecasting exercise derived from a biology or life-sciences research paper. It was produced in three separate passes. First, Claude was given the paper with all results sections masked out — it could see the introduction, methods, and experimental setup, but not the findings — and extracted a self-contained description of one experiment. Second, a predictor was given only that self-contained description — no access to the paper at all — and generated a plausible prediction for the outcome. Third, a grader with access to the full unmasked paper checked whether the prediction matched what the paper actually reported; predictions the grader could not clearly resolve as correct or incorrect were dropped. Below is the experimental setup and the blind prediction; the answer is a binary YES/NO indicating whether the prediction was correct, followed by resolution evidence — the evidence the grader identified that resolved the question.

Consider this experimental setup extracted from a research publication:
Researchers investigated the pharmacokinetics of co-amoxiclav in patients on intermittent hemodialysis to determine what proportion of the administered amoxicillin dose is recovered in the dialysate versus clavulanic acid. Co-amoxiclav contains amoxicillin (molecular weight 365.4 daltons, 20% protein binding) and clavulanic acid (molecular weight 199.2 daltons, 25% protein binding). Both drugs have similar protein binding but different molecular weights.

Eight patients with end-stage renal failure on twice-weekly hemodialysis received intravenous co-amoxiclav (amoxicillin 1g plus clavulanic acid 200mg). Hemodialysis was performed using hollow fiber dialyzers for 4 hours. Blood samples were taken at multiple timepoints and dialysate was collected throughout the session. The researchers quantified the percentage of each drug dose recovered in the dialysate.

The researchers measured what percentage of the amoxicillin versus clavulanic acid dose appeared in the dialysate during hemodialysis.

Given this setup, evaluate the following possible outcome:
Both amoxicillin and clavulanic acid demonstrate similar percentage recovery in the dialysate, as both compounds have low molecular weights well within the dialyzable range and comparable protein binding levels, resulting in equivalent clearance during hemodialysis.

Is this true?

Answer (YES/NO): NO